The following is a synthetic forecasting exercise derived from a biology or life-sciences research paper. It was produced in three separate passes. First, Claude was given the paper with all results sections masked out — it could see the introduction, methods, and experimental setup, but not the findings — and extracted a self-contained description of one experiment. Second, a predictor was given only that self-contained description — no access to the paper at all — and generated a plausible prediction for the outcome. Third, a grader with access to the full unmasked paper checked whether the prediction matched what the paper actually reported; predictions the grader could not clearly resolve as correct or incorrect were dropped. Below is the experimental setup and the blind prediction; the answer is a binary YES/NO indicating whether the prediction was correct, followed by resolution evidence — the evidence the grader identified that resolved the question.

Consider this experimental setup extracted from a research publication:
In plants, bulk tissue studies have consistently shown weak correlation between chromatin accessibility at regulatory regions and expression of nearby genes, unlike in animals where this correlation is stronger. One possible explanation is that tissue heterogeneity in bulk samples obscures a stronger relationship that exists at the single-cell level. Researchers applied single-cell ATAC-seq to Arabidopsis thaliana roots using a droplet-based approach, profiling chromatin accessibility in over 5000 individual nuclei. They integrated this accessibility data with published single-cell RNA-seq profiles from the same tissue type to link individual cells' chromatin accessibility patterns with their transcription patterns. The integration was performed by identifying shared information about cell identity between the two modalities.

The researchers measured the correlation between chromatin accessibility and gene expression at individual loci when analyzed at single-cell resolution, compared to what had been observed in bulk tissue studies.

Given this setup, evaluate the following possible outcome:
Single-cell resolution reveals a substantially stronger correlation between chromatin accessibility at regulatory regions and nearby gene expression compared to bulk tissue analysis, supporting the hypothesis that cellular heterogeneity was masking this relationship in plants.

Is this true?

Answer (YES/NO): NO